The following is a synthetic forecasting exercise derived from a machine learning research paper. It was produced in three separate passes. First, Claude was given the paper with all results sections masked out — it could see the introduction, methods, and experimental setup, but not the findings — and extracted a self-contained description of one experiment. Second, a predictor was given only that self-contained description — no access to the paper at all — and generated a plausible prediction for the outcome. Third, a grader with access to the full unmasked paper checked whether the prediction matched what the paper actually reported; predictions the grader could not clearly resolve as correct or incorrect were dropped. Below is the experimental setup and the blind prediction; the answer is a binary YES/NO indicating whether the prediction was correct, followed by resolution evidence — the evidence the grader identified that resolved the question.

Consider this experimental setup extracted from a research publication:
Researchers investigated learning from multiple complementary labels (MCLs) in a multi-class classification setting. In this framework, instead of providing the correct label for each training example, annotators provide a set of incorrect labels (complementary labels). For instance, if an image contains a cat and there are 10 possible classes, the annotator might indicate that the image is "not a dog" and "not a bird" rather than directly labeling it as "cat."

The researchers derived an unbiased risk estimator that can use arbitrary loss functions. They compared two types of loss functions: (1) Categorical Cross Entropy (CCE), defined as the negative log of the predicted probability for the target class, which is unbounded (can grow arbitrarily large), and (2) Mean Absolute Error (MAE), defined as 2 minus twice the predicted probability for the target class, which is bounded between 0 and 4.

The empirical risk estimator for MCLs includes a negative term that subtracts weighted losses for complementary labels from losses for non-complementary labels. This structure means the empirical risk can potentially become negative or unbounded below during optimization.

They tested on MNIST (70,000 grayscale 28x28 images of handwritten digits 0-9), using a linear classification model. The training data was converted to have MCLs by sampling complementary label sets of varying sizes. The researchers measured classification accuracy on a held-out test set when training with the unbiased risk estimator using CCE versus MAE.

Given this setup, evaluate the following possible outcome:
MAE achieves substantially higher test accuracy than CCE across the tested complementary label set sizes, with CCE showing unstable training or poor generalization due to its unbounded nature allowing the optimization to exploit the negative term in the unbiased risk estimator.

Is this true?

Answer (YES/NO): YES